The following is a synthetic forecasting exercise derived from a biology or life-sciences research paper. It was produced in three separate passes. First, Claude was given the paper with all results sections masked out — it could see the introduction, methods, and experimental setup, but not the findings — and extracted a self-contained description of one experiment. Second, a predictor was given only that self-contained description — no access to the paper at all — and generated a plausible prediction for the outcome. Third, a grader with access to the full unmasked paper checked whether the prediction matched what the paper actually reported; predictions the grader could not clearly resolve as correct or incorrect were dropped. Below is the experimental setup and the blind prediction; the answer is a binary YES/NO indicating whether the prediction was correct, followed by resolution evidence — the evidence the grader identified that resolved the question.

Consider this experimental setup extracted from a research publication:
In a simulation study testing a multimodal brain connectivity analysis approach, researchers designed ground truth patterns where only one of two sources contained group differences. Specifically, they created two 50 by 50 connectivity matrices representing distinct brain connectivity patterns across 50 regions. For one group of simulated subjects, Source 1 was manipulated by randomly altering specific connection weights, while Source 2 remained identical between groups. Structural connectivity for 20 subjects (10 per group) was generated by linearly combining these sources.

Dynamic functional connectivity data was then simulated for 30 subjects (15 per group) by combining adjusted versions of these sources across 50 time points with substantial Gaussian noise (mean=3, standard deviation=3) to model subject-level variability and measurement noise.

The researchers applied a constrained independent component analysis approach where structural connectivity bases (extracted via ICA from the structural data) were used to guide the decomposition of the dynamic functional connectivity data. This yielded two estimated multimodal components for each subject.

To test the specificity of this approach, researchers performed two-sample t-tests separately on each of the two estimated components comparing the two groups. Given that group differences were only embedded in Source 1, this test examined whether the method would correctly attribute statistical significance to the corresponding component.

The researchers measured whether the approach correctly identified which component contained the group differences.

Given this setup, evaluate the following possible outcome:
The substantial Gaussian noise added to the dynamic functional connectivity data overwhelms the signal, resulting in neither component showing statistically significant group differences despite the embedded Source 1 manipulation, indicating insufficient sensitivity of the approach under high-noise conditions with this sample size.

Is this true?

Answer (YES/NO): NO